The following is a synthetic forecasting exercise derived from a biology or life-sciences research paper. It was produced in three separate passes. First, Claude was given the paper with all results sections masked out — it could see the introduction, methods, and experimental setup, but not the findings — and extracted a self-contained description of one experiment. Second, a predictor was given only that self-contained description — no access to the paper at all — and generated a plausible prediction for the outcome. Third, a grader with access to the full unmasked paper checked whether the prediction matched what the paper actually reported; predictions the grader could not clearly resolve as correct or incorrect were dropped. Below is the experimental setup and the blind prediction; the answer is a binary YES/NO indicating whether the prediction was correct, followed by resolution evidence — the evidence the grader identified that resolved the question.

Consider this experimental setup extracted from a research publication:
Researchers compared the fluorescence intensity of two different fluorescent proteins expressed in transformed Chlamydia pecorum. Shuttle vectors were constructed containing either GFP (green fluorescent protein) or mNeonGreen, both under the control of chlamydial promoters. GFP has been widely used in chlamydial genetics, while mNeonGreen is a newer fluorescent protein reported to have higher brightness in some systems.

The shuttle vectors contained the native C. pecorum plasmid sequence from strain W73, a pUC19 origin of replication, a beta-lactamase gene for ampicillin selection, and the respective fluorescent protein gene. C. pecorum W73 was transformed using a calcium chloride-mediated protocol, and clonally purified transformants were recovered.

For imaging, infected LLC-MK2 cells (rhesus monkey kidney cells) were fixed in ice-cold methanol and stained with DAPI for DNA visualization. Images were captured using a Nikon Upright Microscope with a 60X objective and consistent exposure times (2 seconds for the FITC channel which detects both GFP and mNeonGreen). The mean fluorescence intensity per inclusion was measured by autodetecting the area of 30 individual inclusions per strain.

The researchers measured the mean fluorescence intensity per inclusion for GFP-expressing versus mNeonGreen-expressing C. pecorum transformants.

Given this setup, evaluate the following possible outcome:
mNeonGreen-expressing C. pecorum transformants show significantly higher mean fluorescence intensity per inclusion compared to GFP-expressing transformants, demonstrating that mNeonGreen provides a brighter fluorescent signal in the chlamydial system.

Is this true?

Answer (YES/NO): NO